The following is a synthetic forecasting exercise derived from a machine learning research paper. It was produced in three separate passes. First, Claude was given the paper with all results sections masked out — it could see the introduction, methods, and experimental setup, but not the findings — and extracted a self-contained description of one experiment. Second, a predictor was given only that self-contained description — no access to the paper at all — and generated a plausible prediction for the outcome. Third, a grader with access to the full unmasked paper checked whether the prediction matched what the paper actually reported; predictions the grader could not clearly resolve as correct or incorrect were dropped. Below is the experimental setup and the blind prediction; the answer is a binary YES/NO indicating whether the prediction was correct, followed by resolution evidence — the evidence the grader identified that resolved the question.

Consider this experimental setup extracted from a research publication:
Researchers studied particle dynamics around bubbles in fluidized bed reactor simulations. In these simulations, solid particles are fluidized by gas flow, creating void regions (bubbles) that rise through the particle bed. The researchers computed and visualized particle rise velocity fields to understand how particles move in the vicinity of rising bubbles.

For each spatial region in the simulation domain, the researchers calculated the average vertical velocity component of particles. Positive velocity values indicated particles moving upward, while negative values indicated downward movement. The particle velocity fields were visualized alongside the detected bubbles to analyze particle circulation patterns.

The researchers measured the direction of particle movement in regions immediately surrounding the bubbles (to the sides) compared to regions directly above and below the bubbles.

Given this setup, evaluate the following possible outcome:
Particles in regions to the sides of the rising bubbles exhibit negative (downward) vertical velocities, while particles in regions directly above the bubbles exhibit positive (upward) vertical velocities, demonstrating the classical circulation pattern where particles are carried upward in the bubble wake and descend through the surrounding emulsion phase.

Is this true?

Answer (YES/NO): NO